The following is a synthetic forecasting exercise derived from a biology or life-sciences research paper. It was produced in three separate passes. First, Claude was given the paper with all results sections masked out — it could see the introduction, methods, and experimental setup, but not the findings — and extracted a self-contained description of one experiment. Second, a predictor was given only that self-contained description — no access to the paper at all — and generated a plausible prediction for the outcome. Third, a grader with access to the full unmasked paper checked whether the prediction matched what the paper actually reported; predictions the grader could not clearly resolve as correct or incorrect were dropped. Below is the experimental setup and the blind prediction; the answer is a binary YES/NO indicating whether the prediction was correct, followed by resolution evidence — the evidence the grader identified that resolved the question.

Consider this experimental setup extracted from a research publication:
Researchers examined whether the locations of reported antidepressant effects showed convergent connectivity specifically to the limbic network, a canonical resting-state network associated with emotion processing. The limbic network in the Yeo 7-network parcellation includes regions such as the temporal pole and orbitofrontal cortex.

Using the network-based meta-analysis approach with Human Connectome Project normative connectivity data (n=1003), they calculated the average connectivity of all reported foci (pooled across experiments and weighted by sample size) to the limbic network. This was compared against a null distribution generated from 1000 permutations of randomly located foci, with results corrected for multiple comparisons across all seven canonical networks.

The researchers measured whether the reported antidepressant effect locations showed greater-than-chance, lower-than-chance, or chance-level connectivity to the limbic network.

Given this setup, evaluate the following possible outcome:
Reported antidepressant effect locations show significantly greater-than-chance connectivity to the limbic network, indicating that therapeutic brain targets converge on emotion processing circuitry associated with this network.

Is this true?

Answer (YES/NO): NO